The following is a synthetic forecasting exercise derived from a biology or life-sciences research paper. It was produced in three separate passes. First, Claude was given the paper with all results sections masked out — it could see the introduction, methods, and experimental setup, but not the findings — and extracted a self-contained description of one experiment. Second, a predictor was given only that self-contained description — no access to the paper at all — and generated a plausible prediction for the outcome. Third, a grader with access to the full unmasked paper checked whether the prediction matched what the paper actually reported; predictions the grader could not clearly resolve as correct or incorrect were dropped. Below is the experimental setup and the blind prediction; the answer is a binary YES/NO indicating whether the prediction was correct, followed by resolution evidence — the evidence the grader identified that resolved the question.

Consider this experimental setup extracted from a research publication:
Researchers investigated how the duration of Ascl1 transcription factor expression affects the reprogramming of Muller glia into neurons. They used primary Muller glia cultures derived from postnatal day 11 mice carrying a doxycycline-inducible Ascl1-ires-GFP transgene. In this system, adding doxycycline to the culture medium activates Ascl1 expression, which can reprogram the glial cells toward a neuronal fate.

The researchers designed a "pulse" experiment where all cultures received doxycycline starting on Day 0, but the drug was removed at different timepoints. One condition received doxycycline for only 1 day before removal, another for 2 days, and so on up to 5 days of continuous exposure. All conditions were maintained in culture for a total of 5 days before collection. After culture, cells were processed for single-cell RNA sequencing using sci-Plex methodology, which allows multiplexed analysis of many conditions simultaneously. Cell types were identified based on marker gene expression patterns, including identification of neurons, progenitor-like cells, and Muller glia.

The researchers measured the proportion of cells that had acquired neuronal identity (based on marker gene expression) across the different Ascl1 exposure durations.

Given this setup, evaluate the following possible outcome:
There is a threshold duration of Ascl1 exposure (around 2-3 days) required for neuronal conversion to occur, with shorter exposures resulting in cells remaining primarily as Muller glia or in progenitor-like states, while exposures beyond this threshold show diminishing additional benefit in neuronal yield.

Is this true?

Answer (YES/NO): NO